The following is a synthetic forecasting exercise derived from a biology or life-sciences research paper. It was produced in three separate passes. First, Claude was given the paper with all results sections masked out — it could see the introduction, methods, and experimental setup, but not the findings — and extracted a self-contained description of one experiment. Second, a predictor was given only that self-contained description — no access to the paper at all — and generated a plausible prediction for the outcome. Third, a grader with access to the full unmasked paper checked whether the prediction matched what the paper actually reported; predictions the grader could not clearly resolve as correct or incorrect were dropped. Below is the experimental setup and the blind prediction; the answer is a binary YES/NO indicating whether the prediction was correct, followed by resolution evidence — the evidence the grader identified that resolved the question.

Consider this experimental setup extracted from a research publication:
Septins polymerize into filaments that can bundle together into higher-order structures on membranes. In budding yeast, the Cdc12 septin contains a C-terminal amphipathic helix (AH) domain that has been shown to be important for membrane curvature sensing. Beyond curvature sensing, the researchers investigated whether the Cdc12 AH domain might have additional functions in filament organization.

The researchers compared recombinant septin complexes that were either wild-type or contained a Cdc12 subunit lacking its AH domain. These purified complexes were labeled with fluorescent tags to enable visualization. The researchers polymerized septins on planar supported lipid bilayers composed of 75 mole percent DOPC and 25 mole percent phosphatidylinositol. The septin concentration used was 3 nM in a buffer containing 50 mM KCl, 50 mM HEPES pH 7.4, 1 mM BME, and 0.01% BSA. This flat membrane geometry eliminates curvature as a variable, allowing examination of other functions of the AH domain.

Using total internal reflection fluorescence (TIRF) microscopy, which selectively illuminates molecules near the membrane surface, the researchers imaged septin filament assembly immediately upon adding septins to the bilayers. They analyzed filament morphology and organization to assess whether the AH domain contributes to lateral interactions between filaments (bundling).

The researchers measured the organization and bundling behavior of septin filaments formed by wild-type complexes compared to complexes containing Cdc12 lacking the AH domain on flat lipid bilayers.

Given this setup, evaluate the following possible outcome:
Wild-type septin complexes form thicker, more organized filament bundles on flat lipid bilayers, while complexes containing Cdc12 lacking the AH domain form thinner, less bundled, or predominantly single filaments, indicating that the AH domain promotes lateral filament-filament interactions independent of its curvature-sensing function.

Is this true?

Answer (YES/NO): NO